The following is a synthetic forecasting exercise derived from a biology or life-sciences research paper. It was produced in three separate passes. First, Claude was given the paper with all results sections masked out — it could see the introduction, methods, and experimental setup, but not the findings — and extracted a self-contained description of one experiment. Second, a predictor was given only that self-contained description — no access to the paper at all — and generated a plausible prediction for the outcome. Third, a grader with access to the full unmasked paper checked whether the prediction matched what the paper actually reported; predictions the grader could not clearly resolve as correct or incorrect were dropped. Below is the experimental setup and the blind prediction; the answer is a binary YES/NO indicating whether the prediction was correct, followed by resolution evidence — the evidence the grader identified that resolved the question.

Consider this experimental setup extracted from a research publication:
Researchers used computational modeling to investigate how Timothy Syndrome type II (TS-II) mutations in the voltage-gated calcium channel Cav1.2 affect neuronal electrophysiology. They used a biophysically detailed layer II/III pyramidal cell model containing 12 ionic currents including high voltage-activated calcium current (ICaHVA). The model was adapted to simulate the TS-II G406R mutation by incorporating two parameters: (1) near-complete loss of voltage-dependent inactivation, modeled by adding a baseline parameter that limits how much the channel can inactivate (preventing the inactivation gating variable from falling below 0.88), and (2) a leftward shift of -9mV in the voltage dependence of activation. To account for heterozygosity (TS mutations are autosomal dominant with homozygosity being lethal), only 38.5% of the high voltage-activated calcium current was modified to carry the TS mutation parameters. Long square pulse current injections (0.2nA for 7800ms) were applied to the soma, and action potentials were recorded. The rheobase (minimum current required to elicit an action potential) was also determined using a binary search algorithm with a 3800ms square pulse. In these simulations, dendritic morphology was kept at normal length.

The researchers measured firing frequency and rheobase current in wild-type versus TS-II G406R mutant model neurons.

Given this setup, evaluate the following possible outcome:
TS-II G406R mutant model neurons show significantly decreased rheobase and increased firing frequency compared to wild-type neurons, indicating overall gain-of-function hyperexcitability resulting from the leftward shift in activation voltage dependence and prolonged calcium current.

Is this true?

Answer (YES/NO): NO